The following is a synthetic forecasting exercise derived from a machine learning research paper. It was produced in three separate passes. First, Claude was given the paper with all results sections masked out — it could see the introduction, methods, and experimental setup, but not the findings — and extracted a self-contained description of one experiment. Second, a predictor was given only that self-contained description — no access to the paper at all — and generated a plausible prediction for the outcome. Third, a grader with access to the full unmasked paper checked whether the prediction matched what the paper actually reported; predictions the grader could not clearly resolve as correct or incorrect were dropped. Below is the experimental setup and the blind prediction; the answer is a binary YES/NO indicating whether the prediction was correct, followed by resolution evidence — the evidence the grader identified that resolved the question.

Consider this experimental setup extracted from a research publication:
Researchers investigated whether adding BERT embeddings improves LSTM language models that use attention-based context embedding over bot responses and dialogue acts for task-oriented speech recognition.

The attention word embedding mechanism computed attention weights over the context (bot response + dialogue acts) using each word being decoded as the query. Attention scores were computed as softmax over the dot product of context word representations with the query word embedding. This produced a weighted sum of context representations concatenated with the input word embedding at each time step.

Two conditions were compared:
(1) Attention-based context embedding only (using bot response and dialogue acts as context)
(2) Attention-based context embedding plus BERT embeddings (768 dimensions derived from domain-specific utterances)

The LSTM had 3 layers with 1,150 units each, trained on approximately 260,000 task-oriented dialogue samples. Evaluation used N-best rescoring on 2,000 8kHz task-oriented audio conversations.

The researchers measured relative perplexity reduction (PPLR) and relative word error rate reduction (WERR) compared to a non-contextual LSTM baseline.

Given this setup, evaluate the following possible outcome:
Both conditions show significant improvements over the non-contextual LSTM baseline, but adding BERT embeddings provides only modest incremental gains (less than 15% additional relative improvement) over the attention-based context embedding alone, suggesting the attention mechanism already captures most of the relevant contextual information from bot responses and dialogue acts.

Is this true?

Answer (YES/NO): NO